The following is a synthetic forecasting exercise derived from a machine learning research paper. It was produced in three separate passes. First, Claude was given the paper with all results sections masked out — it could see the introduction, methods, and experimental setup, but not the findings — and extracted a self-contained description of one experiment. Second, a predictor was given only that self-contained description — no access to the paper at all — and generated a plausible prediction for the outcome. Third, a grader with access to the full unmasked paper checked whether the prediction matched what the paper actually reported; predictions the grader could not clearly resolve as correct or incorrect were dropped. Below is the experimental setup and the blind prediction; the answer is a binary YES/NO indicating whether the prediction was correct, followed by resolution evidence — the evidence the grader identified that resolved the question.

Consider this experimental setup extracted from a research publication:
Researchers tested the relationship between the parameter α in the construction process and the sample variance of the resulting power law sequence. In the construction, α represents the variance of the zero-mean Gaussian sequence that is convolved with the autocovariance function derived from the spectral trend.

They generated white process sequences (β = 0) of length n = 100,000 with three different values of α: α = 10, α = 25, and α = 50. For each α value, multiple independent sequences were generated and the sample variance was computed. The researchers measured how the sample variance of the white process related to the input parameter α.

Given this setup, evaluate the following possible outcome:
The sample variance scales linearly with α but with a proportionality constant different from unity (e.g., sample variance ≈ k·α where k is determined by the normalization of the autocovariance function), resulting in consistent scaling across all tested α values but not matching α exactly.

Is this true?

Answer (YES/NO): NO